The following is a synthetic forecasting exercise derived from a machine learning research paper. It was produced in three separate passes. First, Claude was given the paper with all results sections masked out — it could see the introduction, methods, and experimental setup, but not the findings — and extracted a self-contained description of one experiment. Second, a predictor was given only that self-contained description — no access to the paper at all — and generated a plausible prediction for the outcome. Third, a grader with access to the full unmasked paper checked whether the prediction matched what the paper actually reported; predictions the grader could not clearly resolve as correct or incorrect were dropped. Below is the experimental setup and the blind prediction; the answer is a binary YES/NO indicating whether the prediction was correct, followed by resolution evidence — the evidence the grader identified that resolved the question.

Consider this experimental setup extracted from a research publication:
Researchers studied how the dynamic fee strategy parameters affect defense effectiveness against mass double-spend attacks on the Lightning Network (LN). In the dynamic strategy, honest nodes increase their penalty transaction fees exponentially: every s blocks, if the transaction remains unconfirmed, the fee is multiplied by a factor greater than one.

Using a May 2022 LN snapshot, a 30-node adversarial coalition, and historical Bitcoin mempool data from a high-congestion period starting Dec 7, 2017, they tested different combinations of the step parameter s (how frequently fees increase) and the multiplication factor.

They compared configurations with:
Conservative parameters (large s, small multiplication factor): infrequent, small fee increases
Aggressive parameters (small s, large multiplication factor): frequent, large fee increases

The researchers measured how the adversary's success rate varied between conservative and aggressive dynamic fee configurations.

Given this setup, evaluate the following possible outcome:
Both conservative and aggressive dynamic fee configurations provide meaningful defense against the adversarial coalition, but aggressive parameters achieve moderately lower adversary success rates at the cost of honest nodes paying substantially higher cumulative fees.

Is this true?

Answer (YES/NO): NO